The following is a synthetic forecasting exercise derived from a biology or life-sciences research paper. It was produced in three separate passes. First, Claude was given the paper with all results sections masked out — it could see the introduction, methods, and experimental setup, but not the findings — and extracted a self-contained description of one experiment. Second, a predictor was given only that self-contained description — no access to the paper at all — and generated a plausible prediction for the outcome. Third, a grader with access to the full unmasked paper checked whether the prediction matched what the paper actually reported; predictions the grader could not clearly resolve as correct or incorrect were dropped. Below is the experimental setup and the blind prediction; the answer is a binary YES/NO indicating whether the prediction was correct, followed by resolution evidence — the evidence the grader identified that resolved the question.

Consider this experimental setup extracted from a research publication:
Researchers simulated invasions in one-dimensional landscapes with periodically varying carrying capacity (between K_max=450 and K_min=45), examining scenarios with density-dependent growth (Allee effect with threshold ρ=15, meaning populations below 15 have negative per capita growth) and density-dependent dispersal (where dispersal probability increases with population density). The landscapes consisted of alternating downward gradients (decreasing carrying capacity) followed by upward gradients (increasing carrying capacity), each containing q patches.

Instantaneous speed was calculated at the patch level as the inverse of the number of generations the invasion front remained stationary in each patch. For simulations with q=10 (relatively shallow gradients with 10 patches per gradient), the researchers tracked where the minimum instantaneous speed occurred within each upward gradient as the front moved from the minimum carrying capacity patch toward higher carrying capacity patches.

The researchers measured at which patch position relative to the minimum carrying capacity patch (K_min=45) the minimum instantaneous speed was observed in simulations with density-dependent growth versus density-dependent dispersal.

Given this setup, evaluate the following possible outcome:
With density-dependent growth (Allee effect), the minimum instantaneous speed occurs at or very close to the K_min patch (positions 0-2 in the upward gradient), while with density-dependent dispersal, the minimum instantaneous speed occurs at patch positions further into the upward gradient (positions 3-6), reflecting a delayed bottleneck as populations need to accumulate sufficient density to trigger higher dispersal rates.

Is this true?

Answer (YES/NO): NO